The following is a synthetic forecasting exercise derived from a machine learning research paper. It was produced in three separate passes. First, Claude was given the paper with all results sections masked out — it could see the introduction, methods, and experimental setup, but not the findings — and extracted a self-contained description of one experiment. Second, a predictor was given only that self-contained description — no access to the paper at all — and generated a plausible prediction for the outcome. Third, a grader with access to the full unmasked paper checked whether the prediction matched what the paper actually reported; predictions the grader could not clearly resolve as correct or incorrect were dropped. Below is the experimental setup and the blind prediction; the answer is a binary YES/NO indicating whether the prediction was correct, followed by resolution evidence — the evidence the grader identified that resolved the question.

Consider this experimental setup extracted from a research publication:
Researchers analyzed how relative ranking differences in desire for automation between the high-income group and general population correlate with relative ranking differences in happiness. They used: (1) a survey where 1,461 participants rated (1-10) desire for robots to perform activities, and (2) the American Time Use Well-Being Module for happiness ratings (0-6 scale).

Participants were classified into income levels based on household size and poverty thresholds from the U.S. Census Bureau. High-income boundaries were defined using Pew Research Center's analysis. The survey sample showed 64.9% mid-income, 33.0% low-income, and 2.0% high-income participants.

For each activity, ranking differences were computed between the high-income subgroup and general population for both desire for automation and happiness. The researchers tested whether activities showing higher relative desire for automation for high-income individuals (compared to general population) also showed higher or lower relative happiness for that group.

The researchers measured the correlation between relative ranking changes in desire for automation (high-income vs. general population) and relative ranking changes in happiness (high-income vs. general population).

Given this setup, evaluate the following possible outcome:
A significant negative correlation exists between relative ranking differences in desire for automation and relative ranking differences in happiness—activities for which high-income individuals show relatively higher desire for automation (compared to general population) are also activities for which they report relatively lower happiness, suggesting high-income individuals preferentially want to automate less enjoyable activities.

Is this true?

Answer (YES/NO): NO